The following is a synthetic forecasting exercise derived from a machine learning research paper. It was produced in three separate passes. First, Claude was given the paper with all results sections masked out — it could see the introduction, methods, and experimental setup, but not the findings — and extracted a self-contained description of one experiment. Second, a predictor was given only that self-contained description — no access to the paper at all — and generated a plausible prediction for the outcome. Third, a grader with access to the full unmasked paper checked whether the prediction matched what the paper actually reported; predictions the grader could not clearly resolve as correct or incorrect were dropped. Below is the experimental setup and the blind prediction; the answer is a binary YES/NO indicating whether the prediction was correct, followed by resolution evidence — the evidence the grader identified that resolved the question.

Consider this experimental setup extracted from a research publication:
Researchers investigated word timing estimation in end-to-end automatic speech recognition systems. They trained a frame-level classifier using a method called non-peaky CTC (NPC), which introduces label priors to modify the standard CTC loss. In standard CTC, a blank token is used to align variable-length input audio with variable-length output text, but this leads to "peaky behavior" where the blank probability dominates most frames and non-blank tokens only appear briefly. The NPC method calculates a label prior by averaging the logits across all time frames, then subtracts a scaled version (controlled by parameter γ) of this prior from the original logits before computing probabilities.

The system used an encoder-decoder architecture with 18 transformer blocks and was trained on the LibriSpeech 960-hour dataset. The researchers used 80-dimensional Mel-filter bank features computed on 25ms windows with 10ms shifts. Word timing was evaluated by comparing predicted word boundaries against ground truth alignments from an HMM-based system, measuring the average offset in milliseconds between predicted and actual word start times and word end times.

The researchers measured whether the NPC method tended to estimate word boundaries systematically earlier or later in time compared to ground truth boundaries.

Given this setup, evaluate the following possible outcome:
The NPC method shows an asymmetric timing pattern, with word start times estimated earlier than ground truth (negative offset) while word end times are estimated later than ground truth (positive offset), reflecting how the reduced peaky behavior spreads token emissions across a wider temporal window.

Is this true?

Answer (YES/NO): NO